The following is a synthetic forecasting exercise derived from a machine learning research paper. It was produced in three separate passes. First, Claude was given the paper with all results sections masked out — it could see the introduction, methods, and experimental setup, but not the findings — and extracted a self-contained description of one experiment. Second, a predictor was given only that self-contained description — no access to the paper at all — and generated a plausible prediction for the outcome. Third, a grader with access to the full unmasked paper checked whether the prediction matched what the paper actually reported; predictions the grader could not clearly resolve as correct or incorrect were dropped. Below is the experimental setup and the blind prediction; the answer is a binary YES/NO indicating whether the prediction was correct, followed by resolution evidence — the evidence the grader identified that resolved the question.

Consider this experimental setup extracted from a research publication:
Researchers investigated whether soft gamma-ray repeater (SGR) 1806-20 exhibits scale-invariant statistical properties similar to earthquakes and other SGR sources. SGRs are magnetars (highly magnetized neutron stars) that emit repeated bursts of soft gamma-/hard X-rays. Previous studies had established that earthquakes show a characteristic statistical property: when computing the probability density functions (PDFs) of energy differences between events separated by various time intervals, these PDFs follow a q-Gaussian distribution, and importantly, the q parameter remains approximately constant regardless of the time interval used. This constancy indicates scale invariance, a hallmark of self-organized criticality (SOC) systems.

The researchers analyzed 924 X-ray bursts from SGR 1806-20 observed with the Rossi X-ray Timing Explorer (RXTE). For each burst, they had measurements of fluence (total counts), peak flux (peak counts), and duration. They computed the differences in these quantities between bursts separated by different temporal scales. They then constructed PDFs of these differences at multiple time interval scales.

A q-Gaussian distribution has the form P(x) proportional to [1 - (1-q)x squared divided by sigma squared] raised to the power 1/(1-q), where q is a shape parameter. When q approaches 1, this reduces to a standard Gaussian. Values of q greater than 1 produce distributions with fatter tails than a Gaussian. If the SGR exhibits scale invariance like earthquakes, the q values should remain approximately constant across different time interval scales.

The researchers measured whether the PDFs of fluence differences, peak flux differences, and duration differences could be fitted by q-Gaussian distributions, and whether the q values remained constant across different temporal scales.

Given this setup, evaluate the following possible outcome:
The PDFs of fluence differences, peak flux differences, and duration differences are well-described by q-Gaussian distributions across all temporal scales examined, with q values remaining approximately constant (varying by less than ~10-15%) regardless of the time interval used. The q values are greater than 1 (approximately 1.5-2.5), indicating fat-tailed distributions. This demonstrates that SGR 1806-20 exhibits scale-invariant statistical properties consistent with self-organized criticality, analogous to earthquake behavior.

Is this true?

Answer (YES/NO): NO